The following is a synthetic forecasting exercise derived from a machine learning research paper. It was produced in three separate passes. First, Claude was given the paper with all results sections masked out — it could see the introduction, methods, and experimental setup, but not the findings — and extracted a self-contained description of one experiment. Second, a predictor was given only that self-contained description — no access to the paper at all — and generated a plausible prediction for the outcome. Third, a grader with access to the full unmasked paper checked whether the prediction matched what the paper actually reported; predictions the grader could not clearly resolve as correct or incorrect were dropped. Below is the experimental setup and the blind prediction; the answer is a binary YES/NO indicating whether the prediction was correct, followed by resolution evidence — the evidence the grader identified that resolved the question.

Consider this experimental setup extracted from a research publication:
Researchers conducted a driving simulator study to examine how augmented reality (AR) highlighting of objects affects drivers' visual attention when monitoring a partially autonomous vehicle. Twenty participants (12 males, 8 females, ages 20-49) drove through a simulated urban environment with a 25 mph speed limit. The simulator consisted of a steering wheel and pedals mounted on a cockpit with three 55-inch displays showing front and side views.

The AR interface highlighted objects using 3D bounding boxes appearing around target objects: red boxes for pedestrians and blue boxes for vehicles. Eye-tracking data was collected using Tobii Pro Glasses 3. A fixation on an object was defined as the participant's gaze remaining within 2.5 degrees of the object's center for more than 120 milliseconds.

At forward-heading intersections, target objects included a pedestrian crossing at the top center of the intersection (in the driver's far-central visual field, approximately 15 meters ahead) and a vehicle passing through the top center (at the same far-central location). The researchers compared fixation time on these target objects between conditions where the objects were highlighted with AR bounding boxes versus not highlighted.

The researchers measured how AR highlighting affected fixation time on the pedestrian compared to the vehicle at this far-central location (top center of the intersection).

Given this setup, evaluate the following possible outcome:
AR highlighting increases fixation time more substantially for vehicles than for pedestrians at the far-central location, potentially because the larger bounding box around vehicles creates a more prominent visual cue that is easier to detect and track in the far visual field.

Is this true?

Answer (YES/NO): NO